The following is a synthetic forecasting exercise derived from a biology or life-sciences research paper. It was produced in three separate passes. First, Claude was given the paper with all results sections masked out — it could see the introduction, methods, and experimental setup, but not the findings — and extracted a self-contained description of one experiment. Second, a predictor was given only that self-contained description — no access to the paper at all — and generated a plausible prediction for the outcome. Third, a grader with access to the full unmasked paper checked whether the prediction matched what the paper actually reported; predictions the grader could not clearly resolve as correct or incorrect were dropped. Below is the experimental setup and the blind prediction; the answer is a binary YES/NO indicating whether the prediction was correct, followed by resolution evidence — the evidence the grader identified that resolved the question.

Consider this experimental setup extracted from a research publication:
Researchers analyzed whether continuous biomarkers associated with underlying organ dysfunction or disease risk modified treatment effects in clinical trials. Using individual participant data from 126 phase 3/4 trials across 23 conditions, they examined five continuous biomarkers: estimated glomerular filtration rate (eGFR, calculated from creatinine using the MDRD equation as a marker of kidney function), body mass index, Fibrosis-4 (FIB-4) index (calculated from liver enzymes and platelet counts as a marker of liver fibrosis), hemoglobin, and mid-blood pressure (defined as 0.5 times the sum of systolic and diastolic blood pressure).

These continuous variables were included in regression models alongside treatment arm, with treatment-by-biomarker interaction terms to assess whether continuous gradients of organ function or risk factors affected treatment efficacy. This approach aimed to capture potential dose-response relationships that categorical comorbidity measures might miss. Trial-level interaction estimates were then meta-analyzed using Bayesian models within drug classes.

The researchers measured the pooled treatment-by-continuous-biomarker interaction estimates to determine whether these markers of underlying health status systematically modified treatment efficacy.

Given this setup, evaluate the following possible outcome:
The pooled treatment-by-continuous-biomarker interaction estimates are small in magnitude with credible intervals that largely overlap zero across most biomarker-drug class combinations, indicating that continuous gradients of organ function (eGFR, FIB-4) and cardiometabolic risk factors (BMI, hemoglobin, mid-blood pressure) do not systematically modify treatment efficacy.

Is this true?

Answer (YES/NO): YES